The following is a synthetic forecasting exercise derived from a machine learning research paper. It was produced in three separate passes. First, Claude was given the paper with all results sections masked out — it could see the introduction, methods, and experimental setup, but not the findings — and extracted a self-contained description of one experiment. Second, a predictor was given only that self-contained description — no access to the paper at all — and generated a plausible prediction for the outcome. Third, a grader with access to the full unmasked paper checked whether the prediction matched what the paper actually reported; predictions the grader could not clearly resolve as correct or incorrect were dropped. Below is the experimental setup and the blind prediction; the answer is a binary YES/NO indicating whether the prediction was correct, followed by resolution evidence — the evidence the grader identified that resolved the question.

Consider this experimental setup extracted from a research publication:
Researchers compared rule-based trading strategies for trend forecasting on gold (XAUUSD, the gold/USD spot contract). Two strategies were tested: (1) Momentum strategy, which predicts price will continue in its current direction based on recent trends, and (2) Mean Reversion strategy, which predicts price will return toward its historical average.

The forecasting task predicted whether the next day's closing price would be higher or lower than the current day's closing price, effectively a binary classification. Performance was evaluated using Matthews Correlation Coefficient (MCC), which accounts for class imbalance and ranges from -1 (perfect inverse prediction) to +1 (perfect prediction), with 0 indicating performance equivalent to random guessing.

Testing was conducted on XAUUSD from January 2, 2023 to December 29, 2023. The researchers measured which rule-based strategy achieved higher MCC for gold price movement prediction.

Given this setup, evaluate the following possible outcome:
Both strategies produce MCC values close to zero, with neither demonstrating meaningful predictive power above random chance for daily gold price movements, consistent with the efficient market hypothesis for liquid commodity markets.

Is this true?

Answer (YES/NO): YES